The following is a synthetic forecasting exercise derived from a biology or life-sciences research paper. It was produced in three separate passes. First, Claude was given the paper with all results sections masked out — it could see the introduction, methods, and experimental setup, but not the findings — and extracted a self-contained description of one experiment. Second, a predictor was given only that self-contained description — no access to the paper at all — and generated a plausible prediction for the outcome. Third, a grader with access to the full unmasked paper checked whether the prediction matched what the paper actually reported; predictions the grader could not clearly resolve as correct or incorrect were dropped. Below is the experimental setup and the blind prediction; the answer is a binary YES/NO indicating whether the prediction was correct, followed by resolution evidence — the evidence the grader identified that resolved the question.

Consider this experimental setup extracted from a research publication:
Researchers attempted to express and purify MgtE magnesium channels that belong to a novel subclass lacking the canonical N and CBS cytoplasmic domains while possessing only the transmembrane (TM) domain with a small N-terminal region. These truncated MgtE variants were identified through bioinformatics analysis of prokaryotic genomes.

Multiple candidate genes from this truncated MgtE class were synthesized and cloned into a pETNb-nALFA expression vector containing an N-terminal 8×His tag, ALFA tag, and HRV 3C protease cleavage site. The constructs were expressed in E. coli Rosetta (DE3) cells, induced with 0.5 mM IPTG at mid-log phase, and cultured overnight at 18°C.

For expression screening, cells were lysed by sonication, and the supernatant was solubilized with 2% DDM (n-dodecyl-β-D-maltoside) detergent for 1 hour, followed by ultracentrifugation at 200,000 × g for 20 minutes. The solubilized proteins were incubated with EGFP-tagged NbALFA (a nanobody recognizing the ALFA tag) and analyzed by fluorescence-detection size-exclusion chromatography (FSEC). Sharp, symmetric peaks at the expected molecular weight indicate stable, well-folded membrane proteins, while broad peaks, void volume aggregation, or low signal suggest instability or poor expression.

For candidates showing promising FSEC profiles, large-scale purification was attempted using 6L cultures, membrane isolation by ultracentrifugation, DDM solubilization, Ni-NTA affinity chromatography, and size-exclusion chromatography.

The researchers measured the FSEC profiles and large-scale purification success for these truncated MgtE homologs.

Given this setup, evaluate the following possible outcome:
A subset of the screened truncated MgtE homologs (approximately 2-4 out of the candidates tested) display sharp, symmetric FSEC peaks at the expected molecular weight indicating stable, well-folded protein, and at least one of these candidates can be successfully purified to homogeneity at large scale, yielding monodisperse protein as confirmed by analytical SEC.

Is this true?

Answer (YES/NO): NO